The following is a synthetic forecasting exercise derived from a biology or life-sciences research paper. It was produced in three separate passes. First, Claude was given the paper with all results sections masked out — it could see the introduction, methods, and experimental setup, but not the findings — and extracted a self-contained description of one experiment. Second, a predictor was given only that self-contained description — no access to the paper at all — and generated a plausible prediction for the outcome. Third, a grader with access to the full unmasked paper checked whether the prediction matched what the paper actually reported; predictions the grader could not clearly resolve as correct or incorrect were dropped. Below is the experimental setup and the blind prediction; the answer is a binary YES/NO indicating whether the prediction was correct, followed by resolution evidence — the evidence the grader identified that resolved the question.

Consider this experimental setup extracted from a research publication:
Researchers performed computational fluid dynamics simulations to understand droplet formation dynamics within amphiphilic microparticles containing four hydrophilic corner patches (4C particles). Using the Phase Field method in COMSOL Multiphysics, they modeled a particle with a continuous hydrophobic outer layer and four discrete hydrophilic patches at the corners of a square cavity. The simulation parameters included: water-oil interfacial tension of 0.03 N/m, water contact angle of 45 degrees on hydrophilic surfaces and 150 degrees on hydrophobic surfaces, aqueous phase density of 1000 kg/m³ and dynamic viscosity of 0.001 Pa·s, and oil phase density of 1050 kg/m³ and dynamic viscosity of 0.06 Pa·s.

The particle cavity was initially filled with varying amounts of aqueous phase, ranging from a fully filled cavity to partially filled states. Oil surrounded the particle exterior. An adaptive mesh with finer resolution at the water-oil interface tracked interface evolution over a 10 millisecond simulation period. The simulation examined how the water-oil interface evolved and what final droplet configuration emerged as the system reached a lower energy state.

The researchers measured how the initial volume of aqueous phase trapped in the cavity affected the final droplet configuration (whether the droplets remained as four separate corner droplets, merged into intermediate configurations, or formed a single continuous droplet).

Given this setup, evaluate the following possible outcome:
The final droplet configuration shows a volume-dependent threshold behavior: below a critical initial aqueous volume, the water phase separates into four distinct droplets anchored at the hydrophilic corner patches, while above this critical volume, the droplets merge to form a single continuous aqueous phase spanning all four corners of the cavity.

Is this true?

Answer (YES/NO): NO